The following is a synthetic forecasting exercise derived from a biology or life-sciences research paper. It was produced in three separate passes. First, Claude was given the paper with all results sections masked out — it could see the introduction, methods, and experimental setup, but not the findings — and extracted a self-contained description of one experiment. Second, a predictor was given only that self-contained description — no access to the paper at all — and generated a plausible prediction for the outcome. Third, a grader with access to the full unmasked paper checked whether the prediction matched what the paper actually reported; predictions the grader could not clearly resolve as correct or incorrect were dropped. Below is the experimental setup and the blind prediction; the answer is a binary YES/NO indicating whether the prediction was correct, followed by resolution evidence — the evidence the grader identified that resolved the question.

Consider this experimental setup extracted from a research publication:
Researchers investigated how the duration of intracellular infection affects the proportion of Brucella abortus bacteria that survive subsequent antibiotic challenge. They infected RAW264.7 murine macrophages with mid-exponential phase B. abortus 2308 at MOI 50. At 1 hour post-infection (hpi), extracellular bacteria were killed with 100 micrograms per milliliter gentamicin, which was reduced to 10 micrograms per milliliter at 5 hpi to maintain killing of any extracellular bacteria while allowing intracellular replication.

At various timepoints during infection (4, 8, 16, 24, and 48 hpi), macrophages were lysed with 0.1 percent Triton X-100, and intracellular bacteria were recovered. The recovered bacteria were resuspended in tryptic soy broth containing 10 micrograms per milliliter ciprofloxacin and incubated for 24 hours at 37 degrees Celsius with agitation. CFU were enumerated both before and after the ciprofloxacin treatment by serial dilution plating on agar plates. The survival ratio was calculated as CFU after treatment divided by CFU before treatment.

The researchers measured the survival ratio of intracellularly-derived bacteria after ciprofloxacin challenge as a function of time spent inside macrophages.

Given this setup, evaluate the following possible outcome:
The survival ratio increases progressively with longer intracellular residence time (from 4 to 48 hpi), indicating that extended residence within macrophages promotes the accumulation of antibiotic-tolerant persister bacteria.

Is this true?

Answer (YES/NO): NO